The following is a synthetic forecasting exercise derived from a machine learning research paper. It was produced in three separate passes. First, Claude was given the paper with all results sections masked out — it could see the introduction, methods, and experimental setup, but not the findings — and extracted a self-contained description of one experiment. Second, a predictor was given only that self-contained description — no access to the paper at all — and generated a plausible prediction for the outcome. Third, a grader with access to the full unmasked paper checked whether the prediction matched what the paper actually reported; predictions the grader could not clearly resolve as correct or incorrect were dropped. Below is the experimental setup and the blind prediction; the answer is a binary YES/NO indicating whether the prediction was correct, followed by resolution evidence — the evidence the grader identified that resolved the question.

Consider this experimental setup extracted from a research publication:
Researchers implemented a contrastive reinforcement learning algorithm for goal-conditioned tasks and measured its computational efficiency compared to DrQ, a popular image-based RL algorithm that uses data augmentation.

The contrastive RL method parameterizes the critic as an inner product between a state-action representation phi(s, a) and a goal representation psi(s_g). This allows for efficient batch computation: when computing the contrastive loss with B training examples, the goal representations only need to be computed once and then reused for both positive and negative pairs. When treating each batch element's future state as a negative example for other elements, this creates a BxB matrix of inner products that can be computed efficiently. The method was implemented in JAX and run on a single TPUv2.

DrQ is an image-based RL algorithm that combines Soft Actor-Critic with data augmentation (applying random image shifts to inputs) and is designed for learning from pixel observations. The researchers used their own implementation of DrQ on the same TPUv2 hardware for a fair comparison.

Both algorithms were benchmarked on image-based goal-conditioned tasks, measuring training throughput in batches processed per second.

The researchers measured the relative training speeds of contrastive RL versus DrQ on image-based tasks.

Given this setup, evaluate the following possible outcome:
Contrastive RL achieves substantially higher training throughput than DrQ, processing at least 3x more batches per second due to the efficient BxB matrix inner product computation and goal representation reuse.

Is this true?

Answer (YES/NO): YES